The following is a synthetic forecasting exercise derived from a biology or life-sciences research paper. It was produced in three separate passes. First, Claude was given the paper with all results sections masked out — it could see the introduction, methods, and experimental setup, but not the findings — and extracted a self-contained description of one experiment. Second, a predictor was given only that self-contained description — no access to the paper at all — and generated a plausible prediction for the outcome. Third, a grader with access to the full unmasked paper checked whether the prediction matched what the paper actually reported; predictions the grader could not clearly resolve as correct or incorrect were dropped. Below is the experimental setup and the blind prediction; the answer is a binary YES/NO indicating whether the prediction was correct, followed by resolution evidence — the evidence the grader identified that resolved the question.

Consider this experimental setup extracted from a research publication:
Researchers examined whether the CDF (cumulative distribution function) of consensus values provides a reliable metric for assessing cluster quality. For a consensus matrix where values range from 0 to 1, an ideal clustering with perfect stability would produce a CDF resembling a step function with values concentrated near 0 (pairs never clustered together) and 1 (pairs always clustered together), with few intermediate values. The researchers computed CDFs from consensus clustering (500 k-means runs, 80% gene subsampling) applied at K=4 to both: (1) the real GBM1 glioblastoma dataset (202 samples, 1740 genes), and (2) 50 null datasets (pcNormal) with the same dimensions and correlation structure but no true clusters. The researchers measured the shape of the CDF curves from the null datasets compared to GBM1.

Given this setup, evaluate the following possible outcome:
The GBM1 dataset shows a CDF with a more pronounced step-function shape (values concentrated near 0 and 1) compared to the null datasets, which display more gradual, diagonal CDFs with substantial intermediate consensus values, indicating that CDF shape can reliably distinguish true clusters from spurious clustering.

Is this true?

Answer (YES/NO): NO